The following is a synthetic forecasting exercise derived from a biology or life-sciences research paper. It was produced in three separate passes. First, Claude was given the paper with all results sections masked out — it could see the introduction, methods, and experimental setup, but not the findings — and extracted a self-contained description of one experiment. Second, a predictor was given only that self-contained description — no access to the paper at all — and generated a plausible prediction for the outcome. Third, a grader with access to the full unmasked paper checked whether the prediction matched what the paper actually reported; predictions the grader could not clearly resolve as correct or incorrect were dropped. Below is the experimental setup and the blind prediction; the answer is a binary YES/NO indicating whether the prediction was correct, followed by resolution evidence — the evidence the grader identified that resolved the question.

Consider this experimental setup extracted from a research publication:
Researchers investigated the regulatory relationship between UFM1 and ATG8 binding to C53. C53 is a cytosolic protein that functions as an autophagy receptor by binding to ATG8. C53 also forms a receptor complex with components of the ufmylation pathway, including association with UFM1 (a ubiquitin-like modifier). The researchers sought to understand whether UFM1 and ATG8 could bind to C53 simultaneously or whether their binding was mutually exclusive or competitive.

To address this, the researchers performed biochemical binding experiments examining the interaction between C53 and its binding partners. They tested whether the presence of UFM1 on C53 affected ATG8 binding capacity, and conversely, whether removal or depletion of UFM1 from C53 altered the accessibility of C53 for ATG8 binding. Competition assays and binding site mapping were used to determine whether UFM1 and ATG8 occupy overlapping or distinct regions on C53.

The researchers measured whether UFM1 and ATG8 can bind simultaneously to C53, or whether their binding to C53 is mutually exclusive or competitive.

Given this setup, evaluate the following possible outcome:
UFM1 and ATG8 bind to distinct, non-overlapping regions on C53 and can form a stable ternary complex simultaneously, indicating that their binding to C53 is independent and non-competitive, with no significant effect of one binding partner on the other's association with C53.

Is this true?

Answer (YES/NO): NO